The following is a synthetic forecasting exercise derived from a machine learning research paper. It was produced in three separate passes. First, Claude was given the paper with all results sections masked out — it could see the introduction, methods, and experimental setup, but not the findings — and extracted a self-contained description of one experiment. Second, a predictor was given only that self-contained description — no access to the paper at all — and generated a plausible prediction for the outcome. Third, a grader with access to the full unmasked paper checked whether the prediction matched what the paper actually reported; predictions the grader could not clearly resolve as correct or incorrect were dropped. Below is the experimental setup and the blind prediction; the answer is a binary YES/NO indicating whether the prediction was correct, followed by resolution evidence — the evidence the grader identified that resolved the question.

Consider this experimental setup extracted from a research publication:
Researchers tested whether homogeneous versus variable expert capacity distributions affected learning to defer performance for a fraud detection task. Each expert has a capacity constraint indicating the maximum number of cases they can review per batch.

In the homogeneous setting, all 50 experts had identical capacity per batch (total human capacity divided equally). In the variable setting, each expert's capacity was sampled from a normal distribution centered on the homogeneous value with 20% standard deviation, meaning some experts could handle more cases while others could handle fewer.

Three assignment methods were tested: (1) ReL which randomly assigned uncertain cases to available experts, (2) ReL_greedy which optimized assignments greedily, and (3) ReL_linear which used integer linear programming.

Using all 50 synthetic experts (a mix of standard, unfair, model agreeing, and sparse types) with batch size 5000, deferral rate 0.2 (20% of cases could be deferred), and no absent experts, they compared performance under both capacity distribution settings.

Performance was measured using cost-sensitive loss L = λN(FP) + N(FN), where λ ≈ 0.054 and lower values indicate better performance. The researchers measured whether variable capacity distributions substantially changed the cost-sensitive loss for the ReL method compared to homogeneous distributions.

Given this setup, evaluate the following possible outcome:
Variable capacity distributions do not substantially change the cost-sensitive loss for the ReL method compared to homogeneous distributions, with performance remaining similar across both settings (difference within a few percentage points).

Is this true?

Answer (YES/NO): YES